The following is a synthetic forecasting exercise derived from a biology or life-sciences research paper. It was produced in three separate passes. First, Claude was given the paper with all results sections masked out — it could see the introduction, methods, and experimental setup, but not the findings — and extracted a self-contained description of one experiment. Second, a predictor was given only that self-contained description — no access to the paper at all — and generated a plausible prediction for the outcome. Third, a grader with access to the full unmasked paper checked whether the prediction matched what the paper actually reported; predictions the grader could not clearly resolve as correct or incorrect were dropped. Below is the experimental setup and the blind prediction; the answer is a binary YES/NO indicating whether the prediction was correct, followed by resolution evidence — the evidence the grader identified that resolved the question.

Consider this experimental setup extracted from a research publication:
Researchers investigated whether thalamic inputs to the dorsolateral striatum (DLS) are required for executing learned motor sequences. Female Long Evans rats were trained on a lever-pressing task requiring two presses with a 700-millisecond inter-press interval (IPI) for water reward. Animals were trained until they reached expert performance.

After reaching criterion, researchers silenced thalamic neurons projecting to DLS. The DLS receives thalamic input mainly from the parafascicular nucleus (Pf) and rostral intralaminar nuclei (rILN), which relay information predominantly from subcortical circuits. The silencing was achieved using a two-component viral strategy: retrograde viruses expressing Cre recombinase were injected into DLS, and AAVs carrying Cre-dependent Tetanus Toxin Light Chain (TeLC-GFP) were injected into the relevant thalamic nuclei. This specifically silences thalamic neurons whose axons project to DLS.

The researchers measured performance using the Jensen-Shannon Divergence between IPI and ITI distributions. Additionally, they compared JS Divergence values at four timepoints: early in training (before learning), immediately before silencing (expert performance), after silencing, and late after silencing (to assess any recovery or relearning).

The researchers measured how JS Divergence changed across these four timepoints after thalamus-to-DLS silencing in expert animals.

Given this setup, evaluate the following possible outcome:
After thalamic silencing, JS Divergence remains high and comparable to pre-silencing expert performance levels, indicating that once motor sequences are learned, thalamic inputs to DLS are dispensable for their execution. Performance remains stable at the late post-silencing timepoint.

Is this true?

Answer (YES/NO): NO